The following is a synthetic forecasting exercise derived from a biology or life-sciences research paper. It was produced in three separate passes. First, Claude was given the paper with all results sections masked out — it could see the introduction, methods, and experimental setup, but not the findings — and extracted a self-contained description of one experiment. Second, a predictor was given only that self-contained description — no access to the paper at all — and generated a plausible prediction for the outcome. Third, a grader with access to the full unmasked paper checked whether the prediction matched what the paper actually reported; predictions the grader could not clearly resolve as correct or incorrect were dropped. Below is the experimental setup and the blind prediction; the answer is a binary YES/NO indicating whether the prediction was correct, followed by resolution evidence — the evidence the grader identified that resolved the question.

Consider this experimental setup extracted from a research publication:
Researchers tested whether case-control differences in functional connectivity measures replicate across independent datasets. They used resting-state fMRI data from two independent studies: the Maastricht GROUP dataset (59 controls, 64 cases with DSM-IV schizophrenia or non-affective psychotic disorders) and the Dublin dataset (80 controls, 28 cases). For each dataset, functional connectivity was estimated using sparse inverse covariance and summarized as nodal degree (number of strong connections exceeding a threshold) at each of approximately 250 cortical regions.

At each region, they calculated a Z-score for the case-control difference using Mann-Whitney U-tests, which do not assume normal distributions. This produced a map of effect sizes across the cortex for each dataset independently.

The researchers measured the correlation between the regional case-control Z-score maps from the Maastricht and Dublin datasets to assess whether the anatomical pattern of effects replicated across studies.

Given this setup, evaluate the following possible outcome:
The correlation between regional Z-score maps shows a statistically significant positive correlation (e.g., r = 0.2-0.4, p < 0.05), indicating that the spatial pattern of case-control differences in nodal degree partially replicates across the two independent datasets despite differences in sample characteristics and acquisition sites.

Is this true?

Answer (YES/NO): NO